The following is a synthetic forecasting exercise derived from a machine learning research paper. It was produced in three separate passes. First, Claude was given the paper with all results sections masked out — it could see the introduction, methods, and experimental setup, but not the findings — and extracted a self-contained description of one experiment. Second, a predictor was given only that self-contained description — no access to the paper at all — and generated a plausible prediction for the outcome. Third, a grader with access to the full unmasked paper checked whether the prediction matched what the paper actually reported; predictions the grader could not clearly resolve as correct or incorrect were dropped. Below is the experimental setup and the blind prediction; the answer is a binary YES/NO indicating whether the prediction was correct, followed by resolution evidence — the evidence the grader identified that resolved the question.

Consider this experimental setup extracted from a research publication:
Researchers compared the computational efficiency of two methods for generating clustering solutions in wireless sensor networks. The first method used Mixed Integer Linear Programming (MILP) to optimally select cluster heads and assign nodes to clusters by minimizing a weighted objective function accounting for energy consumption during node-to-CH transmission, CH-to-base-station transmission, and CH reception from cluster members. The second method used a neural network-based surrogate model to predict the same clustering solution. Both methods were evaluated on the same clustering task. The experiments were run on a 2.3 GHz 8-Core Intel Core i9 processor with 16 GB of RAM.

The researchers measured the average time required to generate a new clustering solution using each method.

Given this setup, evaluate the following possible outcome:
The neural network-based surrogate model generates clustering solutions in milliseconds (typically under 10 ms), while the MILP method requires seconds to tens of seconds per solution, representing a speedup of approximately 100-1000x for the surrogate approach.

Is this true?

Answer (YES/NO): NO